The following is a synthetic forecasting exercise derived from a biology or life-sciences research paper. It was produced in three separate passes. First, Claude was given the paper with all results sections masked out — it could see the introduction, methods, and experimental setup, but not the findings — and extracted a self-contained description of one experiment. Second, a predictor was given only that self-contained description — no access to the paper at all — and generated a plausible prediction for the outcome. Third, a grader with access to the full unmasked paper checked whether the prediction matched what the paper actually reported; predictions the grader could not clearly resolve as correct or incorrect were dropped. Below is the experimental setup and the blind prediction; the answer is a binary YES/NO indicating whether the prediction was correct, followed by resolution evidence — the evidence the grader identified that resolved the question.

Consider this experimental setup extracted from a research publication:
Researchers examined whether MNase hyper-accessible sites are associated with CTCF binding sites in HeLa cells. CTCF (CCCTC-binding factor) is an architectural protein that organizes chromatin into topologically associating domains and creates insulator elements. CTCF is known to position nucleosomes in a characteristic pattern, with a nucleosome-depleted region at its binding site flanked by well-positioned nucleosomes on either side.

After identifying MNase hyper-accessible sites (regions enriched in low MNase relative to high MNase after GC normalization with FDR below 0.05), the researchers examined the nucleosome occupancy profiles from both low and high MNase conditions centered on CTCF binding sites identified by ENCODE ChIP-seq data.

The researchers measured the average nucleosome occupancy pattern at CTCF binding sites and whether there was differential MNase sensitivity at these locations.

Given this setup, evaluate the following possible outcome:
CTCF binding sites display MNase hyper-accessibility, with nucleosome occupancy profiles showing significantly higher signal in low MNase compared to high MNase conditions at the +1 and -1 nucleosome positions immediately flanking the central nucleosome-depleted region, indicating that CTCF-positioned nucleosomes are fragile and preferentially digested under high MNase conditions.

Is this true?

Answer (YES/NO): NO